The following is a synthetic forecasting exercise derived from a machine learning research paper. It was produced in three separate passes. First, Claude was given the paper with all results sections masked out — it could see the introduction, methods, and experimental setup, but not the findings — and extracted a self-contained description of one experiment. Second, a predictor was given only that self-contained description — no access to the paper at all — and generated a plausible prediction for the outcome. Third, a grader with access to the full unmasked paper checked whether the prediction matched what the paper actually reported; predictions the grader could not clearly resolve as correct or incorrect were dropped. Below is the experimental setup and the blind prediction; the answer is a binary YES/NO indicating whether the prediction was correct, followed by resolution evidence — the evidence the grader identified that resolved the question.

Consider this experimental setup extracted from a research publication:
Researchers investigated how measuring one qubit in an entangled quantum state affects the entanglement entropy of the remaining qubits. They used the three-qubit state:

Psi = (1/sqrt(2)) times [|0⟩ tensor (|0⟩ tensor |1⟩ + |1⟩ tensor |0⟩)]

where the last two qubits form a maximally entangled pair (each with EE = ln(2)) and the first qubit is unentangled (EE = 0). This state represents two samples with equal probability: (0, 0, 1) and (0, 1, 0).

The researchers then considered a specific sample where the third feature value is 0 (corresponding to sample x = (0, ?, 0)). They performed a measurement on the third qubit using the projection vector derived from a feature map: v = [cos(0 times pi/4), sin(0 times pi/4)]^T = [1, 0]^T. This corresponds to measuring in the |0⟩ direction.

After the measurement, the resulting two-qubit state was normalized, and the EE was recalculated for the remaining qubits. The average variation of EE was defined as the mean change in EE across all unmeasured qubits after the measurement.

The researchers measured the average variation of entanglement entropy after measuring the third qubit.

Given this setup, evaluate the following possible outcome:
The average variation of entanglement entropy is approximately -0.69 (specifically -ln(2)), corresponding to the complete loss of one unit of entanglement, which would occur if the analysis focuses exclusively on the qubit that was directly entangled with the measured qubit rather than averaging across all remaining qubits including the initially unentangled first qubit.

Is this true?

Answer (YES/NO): NO